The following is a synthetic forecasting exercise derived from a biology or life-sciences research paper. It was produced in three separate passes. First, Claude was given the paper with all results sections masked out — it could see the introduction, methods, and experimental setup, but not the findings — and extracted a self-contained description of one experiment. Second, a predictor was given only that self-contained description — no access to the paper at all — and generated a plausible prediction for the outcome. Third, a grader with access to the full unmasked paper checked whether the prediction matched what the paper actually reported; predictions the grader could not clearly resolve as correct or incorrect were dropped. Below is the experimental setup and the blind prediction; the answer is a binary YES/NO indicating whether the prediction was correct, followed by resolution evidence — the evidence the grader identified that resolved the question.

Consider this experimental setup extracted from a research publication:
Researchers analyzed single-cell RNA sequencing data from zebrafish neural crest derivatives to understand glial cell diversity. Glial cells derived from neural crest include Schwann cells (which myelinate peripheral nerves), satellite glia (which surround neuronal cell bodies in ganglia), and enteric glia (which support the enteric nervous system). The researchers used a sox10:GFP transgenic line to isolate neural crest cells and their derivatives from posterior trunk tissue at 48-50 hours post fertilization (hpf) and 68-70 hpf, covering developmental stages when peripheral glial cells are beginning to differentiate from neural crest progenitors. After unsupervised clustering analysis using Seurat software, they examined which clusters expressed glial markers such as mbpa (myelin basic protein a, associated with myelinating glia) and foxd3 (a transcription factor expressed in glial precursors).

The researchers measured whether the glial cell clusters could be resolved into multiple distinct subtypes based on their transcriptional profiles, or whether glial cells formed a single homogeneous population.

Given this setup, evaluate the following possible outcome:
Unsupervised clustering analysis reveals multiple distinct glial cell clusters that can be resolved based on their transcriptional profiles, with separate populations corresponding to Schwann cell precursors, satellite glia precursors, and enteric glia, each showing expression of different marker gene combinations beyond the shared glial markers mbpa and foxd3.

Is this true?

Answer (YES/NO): NO